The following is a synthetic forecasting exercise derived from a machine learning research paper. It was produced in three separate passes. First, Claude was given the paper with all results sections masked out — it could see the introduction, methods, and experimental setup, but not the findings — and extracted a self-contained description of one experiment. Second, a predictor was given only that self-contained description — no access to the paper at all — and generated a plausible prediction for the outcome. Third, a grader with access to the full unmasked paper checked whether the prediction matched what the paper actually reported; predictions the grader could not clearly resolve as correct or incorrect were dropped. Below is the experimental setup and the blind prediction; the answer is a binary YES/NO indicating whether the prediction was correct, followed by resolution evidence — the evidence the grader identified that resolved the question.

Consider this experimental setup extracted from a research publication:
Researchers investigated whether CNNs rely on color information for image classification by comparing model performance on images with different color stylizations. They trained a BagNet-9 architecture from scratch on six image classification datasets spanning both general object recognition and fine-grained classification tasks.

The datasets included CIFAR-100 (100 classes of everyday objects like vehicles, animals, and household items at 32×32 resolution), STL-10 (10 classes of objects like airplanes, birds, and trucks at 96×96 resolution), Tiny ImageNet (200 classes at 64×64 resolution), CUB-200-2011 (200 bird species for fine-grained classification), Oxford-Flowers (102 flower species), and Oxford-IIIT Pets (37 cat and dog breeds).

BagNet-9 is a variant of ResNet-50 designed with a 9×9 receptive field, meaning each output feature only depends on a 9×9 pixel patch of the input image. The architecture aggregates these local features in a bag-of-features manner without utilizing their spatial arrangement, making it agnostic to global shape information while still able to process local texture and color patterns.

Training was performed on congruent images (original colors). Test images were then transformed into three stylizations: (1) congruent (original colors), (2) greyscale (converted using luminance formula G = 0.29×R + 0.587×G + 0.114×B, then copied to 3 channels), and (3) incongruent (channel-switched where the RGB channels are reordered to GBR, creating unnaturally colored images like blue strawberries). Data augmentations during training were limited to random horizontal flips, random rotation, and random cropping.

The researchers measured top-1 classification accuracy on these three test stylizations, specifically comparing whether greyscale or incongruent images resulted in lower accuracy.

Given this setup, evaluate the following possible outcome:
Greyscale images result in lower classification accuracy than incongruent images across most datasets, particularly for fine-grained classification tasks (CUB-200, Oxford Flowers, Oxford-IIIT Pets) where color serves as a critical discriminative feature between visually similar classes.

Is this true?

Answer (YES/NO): NO